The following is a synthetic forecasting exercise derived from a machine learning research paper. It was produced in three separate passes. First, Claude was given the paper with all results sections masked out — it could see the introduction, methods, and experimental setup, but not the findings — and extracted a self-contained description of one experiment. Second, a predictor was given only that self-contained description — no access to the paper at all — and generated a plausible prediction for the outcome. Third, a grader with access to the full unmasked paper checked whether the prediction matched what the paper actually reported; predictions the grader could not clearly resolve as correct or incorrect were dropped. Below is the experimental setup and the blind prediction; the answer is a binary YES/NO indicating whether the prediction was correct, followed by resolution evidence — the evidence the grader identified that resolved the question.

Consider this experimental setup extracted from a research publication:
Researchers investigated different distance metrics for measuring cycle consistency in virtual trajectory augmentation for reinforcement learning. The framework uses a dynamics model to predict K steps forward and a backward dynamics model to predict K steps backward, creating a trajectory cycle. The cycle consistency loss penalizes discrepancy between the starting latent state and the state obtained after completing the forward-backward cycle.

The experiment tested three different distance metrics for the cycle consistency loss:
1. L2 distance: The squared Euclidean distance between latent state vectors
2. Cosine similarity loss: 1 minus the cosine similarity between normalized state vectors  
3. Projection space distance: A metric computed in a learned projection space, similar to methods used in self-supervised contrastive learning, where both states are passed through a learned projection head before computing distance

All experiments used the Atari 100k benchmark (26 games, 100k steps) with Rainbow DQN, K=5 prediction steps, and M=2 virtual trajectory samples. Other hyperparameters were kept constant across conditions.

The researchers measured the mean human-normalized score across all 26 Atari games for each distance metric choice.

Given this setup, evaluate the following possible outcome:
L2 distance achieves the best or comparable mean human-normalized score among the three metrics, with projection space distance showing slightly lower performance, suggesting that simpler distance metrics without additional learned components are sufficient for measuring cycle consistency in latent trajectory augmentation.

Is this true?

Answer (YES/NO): NO